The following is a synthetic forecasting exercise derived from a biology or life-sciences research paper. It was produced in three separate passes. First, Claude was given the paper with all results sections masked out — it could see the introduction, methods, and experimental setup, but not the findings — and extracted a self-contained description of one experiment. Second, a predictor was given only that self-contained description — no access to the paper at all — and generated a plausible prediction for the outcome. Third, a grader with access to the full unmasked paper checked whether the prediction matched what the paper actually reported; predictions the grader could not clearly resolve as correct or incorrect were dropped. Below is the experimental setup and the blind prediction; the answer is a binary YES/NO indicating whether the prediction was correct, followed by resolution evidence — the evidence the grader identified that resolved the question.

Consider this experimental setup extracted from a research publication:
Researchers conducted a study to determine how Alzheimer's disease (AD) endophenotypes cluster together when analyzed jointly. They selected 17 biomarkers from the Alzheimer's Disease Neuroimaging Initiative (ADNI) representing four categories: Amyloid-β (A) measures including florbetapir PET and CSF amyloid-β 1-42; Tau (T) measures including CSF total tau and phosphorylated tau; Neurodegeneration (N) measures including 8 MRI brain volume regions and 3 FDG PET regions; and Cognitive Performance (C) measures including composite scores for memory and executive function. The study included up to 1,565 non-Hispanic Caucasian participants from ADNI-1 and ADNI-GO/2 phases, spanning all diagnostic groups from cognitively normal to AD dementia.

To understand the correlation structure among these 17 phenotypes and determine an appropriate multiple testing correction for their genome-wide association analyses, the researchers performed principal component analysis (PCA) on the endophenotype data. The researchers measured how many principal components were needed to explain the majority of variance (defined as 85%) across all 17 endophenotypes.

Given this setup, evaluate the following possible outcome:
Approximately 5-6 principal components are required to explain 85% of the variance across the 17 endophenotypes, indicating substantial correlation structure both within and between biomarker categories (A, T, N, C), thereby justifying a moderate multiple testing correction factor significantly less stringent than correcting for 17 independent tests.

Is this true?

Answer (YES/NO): YES